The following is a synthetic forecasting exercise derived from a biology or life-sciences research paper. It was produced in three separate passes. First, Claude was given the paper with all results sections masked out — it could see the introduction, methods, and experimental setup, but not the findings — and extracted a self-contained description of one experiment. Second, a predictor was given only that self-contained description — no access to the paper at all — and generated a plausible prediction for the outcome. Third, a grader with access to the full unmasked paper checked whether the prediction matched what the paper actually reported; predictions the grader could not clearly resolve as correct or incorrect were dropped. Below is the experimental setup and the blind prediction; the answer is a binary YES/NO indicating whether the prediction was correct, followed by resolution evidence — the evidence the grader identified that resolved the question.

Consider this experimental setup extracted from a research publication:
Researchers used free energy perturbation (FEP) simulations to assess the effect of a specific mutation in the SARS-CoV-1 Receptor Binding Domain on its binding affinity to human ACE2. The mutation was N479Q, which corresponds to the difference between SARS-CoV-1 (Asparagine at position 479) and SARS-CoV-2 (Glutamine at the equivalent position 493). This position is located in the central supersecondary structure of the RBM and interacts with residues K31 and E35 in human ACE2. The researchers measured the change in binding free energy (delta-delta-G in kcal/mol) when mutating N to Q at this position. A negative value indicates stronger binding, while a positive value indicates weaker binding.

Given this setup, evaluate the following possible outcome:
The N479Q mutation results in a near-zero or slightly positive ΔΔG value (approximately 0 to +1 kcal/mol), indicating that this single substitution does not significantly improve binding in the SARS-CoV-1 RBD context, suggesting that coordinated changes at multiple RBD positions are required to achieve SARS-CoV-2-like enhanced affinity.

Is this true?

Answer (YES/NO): NO